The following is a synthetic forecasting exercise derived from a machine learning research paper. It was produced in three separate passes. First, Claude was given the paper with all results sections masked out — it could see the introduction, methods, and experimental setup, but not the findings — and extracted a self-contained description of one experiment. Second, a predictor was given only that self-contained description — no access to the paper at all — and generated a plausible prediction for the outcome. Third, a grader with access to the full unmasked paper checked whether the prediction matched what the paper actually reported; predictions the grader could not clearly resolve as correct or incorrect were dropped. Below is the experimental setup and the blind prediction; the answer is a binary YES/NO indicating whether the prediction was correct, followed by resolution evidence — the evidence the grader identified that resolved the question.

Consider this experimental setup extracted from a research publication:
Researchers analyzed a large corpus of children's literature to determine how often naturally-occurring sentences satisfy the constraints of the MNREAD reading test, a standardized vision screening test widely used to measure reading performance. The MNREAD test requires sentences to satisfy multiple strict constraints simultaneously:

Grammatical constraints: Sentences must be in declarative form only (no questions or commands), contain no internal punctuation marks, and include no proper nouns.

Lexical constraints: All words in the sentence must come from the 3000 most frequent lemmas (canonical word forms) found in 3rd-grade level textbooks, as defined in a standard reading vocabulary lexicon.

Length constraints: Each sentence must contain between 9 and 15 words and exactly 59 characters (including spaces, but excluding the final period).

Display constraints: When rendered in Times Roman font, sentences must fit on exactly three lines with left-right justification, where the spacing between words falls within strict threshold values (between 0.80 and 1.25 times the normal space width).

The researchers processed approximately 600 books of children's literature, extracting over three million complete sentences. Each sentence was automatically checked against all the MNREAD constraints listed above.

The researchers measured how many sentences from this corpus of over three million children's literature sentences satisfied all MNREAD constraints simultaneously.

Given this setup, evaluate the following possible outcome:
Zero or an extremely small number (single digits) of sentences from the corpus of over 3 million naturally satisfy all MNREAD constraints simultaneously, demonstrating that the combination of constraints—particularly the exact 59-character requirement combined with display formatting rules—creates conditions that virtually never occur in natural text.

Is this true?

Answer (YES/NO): YES